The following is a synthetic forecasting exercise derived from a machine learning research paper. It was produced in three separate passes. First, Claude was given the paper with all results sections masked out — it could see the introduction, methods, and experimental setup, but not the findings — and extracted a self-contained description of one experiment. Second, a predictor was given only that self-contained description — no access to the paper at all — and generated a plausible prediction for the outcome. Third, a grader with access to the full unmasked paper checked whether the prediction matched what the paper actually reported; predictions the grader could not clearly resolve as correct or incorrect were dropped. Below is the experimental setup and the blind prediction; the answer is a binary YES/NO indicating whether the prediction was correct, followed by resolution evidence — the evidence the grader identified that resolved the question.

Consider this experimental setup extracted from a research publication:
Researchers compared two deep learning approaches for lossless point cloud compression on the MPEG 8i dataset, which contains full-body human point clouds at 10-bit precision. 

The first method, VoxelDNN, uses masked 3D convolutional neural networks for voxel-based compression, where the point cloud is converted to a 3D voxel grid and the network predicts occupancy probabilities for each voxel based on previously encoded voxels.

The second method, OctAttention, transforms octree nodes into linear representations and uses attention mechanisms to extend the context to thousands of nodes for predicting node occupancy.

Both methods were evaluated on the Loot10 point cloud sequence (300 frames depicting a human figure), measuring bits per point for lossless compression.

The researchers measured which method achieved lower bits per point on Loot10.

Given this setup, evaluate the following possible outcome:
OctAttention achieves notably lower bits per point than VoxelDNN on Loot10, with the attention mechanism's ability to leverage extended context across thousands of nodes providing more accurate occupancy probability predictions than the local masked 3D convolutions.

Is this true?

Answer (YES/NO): NO